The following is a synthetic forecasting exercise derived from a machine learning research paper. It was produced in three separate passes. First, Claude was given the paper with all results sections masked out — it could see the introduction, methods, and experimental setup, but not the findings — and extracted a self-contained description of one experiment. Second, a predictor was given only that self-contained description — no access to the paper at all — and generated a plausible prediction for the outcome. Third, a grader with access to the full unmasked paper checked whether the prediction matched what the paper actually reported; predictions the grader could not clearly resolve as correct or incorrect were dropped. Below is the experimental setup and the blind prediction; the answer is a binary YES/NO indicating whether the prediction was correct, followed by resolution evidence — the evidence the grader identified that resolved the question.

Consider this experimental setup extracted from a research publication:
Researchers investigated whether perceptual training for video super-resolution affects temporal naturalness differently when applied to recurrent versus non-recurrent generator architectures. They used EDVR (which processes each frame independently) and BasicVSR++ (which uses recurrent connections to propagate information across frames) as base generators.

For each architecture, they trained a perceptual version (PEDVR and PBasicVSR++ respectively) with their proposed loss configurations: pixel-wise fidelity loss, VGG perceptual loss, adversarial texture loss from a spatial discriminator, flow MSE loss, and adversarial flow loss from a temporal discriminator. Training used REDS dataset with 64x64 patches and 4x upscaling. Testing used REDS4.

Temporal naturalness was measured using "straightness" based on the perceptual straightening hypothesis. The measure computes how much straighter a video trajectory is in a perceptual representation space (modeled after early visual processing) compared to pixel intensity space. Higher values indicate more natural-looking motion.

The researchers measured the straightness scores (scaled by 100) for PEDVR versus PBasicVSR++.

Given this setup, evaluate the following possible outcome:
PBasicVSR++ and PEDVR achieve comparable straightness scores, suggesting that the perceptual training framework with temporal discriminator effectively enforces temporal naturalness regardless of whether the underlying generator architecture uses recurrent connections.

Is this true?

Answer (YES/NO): NO